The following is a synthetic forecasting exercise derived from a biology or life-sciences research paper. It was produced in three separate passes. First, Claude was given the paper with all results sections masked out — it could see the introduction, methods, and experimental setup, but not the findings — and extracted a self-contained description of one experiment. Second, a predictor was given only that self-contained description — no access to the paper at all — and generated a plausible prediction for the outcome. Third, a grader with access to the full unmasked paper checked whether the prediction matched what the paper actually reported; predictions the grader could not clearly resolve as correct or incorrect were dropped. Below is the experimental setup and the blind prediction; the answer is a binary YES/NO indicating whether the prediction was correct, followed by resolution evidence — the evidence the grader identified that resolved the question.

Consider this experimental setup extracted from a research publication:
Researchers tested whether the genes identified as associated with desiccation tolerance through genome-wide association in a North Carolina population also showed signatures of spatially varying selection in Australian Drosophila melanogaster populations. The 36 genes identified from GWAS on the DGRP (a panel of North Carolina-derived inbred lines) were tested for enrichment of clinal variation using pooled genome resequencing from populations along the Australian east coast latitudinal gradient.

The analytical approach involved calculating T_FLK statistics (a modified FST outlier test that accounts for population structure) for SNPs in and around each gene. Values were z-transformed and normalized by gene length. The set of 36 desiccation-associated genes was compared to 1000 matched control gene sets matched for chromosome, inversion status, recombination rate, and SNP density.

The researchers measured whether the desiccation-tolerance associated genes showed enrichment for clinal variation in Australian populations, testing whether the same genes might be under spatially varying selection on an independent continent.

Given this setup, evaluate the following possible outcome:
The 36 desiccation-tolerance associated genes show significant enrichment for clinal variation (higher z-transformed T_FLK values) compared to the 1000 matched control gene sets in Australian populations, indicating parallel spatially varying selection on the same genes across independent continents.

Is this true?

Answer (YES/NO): YES